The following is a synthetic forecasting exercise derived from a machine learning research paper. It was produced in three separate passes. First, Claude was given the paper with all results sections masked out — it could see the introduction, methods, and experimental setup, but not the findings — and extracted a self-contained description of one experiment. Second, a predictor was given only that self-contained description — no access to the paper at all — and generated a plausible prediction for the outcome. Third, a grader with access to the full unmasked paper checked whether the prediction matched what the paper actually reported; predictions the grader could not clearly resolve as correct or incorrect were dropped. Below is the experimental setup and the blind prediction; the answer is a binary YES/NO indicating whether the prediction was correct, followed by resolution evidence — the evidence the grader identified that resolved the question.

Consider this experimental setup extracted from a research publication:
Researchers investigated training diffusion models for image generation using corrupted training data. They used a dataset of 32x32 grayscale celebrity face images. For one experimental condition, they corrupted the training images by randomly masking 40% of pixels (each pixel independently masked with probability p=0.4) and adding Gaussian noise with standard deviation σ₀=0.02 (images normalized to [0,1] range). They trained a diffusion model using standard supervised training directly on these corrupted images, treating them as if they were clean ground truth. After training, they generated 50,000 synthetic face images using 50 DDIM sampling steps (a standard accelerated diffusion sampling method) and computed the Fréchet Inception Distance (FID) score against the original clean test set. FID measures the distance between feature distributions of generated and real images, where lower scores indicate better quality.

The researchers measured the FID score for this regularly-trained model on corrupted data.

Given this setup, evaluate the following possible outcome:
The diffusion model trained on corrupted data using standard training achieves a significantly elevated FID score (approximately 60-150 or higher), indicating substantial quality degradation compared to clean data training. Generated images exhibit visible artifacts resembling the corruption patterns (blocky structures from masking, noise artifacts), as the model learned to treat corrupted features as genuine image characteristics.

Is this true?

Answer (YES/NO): NO